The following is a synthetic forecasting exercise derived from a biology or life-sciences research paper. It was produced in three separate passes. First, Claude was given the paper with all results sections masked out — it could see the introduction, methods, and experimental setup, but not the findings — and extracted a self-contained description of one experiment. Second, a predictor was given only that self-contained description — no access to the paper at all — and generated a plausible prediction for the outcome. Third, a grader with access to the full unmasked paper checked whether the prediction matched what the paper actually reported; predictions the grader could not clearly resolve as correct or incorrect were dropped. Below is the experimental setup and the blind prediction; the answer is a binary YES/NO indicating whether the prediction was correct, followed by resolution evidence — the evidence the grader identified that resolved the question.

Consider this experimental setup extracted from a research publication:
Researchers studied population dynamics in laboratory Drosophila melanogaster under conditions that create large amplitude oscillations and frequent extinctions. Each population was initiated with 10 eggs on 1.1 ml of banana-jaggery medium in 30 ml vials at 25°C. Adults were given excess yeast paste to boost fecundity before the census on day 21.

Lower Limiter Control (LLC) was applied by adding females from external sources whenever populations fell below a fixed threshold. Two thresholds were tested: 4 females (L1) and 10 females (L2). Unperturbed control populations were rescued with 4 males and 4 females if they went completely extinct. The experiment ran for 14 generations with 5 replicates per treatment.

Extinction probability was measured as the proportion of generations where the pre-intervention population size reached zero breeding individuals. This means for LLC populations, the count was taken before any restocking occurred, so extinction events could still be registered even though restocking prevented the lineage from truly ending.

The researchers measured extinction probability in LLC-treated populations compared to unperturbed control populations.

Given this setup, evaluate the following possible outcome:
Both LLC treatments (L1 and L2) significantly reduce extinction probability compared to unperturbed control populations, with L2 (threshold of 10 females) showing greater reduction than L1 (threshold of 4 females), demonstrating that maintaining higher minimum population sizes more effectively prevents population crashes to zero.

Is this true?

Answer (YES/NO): NO